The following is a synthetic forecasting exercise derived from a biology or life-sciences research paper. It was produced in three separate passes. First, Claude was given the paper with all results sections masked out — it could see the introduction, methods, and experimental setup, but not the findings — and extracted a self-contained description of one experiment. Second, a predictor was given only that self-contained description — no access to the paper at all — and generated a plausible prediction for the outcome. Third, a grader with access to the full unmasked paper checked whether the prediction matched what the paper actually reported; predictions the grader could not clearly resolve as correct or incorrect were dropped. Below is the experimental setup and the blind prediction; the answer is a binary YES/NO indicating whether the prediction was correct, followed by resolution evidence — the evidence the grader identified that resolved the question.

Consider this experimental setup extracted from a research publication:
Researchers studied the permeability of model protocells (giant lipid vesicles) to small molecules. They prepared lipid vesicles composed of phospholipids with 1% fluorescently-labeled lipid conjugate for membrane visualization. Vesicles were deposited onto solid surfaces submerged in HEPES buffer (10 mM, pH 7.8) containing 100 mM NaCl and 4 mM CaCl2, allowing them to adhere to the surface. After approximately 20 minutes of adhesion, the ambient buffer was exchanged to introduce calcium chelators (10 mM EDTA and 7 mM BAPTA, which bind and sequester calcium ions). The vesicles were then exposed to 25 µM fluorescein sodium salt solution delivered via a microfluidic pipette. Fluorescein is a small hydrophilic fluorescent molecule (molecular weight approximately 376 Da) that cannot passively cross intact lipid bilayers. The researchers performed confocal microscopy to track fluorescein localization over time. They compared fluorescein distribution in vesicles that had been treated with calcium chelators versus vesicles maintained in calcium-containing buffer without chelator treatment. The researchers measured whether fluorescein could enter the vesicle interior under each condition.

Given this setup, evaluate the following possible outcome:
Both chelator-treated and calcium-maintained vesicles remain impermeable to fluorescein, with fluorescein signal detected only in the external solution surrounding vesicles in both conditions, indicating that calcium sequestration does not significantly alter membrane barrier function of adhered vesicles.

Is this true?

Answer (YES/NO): NO